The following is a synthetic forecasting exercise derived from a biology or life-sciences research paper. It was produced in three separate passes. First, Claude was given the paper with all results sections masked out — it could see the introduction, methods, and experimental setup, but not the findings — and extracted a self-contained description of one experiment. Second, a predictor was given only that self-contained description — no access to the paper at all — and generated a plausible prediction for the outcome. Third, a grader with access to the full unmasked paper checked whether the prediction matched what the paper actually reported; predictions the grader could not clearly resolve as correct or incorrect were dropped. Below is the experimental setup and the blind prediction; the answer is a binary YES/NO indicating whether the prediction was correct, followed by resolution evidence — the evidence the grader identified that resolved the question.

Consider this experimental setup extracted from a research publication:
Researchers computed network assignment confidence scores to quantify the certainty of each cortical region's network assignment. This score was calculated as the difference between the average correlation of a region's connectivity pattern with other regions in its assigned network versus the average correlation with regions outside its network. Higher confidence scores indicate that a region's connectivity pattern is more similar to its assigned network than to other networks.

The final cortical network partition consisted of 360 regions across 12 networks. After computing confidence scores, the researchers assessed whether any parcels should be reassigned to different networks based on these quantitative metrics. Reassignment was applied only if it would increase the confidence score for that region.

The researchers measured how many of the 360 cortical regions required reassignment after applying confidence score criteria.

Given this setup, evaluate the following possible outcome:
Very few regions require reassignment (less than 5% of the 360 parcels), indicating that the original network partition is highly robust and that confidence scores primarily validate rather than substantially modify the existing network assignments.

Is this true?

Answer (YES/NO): YES